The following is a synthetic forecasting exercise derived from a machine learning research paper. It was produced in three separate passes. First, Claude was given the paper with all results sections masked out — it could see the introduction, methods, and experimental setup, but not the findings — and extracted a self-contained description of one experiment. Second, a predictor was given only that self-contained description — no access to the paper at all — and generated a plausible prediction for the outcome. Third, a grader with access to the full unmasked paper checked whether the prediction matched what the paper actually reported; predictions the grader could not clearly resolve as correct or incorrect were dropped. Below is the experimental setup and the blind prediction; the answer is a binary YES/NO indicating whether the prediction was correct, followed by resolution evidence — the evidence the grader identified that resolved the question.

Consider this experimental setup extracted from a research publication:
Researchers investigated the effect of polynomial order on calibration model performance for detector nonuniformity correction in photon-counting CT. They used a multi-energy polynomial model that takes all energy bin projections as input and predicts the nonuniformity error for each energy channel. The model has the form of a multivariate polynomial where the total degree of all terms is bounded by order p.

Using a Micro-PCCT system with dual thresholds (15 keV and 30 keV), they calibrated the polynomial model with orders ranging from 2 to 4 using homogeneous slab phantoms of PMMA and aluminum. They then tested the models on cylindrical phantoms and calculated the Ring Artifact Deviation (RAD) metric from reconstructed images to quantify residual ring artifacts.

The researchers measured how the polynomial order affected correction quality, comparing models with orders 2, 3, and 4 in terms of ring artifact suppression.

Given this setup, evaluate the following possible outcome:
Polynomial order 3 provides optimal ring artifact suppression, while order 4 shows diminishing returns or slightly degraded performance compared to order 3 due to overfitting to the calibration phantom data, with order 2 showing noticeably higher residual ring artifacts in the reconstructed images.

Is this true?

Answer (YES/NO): NO